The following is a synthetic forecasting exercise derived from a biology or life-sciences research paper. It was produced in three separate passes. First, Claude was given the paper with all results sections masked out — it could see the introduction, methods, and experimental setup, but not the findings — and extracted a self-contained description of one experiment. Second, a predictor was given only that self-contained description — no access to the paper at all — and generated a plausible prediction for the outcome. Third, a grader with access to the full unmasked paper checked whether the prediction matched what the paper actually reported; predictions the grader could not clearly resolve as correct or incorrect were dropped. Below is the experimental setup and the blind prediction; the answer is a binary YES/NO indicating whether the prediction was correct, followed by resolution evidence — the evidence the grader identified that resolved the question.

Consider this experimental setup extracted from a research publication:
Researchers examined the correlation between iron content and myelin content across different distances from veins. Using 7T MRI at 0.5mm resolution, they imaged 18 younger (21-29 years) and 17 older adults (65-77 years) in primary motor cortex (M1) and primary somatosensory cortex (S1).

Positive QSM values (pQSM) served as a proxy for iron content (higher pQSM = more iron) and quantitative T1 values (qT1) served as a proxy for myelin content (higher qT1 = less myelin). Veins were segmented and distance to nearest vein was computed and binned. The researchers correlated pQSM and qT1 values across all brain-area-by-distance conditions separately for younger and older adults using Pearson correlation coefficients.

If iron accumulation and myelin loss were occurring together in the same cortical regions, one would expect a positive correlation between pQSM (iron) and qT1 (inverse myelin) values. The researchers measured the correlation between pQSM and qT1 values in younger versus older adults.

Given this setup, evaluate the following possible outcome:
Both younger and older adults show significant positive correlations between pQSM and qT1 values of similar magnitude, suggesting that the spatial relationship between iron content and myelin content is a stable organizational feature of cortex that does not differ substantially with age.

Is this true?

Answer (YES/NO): NO